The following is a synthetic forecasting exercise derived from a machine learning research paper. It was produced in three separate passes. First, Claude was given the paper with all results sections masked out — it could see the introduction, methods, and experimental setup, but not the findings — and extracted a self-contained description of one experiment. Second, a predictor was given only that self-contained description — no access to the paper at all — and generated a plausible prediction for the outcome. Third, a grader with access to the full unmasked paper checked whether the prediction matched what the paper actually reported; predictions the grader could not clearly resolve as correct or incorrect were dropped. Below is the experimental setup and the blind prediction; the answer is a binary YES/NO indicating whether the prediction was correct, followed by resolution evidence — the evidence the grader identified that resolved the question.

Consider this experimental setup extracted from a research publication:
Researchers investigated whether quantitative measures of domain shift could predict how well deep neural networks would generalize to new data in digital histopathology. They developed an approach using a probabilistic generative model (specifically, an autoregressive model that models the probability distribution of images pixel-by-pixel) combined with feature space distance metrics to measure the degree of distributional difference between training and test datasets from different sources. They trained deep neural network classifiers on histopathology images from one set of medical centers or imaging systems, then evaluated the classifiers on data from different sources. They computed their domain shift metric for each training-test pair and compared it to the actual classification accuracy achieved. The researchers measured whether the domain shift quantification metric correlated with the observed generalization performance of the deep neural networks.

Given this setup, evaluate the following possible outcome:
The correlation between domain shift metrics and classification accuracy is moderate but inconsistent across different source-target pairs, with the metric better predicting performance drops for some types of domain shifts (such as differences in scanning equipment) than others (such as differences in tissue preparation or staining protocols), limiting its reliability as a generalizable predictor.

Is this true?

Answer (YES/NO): NO